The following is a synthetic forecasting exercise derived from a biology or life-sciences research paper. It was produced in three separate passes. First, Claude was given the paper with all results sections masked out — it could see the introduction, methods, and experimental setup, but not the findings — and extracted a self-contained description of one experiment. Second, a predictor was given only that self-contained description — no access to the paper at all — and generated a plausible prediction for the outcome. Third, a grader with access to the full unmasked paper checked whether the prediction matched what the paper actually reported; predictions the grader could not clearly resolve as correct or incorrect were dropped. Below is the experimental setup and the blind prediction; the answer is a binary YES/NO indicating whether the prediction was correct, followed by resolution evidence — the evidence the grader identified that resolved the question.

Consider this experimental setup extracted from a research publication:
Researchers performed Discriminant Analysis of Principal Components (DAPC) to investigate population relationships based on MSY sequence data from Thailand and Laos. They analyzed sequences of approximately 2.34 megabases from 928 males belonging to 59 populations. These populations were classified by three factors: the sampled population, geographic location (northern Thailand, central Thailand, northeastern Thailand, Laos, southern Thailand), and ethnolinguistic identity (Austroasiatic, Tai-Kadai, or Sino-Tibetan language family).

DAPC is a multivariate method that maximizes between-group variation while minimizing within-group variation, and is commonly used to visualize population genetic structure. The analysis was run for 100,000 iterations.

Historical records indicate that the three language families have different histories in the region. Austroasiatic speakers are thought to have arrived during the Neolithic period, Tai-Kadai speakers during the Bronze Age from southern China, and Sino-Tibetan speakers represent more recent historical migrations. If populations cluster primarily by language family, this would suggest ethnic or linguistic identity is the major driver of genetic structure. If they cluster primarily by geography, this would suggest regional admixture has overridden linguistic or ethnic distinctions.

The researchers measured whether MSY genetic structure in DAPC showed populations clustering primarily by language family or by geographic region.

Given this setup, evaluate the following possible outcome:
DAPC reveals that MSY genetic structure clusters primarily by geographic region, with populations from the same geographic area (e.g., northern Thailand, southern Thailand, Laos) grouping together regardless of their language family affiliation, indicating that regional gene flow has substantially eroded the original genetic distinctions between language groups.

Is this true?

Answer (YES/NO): NO